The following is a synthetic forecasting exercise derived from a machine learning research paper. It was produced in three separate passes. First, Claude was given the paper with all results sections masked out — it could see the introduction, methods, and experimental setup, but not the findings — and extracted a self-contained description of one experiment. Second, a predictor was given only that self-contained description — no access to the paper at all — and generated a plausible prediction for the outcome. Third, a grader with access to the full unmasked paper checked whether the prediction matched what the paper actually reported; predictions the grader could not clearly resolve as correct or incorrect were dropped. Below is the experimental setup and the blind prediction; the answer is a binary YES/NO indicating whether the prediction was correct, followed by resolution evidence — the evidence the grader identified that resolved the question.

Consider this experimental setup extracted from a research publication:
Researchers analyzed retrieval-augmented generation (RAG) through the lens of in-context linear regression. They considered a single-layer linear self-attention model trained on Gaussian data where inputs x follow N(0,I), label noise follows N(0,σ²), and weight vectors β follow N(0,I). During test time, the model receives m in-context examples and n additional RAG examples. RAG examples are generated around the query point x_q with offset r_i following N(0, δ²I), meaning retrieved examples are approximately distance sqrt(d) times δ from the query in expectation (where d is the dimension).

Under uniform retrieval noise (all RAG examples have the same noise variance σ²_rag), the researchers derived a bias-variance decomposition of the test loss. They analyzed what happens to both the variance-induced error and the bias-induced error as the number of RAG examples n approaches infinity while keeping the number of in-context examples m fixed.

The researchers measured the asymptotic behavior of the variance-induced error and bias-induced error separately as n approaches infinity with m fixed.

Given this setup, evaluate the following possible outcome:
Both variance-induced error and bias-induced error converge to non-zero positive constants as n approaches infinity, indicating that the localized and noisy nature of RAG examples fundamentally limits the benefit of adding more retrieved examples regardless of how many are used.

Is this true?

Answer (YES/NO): NO